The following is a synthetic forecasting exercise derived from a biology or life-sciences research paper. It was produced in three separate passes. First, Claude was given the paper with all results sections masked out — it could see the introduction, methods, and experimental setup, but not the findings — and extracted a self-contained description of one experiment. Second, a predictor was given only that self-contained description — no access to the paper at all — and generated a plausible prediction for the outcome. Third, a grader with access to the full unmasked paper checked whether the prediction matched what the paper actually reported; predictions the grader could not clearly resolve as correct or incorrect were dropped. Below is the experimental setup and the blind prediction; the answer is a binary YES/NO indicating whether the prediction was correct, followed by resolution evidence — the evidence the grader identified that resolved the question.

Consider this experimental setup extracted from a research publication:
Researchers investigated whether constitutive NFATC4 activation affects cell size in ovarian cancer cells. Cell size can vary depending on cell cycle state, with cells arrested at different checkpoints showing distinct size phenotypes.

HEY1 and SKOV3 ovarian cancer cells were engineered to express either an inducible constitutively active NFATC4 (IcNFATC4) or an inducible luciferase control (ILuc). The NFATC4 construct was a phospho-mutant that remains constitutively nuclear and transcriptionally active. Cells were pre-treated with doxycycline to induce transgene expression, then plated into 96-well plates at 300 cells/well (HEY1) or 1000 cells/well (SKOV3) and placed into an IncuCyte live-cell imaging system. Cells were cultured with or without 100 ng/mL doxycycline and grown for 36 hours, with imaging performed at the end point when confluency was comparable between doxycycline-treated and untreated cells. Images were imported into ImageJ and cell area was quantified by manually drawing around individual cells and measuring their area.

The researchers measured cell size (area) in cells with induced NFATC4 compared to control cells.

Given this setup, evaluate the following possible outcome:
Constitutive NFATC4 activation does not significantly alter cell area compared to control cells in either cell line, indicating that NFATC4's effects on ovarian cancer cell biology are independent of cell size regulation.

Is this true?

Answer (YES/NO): NO